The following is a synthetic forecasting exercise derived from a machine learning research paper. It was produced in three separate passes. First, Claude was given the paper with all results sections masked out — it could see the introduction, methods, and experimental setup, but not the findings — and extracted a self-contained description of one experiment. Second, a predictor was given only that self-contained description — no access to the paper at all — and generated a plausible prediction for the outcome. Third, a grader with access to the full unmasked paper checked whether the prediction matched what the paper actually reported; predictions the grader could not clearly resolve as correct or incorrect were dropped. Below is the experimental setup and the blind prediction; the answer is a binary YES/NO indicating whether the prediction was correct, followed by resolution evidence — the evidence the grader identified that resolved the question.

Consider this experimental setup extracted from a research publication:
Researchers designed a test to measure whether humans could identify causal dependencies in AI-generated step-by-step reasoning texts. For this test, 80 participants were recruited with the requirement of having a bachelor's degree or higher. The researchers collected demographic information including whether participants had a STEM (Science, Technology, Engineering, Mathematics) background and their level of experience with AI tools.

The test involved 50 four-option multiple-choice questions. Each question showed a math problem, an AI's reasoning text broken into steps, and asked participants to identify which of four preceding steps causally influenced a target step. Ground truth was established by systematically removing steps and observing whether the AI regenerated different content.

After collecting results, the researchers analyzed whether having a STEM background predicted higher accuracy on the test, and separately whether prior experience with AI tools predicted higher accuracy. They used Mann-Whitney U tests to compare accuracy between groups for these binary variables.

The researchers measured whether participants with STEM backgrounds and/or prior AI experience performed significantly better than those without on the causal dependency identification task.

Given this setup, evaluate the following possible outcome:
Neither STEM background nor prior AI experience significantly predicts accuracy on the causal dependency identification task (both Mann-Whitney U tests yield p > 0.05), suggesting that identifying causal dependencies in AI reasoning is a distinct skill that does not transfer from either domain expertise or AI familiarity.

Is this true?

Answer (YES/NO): YES